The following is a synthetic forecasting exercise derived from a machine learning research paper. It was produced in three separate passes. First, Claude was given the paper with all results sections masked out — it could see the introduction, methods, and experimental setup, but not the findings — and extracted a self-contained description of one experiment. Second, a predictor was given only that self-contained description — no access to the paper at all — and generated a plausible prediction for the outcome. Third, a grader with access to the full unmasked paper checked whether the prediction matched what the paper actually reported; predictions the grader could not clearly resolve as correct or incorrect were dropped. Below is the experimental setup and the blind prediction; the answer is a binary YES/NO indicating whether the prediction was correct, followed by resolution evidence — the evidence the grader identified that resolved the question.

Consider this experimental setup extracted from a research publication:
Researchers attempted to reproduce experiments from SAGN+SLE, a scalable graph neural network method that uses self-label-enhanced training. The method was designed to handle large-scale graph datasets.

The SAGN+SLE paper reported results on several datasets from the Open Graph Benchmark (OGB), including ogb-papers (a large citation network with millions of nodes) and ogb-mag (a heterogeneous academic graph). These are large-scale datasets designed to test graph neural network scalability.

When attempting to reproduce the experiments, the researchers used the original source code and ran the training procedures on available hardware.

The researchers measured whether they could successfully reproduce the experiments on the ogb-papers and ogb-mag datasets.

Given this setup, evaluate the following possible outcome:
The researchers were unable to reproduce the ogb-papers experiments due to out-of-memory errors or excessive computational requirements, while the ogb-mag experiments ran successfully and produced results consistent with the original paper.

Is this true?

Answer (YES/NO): NO